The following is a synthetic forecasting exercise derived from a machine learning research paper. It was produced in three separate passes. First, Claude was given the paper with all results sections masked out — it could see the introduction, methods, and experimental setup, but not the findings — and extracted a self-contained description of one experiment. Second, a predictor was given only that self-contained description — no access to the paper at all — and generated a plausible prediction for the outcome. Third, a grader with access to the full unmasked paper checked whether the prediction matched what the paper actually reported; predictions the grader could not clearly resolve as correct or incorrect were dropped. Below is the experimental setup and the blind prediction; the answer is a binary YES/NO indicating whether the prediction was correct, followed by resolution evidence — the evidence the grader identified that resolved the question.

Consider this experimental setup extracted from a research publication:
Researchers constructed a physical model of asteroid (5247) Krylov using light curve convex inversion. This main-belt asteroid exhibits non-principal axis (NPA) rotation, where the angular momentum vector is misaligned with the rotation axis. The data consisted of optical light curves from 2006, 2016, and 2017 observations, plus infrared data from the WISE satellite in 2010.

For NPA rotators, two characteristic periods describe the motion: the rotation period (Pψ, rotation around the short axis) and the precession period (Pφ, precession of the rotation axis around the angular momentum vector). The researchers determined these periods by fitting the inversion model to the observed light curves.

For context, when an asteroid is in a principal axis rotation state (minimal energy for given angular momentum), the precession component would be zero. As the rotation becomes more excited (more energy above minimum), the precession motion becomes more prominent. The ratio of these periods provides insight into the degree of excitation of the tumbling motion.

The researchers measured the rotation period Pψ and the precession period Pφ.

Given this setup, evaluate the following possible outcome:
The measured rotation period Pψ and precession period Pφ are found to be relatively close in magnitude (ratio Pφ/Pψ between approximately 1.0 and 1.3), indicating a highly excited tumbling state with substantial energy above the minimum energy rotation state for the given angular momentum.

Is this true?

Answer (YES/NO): NO